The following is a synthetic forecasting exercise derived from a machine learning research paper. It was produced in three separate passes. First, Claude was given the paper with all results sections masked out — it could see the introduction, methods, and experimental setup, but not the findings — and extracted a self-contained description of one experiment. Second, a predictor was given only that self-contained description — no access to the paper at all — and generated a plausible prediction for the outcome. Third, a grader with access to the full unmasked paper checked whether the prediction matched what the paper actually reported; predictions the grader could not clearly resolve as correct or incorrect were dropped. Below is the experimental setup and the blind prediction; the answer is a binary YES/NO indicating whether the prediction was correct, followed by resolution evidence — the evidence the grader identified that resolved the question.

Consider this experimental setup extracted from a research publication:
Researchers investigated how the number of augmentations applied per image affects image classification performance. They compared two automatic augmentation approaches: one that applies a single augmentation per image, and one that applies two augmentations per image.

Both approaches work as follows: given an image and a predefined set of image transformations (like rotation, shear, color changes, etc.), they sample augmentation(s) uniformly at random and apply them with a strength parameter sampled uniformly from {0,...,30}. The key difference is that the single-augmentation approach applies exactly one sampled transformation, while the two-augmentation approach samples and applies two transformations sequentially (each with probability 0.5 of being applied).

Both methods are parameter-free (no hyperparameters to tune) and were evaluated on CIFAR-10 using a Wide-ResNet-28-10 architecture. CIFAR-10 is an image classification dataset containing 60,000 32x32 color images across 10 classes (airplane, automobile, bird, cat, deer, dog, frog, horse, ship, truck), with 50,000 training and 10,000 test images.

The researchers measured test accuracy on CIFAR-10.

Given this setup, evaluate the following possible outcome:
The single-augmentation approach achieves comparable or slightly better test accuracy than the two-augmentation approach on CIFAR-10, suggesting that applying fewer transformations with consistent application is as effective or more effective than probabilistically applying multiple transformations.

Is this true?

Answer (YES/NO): YES